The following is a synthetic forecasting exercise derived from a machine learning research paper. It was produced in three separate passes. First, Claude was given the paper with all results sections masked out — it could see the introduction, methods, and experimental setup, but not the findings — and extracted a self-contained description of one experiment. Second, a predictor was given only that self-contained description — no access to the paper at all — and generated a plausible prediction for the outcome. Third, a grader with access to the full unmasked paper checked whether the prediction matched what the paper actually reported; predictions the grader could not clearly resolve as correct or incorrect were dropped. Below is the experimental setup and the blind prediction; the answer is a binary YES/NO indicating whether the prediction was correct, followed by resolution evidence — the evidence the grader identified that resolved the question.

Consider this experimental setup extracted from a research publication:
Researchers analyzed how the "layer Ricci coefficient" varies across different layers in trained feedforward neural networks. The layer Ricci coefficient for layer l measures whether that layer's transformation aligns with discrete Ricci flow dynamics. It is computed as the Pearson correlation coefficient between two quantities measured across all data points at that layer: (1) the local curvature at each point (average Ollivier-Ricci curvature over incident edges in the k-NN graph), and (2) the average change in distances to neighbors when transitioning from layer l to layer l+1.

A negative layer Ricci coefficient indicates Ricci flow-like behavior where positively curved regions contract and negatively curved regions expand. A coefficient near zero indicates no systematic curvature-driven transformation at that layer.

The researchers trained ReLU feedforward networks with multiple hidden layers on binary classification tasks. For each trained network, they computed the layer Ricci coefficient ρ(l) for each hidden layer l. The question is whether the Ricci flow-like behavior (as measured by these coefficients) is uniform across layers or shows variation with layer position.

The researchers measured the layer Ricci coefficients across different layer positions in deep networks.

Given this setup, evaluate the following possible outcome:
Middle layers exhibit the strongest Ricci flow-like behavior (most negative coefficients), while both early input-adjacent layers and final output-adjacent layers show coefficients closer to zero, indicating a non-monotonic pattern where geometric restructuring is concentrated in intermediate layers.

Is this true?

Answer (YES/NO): YES